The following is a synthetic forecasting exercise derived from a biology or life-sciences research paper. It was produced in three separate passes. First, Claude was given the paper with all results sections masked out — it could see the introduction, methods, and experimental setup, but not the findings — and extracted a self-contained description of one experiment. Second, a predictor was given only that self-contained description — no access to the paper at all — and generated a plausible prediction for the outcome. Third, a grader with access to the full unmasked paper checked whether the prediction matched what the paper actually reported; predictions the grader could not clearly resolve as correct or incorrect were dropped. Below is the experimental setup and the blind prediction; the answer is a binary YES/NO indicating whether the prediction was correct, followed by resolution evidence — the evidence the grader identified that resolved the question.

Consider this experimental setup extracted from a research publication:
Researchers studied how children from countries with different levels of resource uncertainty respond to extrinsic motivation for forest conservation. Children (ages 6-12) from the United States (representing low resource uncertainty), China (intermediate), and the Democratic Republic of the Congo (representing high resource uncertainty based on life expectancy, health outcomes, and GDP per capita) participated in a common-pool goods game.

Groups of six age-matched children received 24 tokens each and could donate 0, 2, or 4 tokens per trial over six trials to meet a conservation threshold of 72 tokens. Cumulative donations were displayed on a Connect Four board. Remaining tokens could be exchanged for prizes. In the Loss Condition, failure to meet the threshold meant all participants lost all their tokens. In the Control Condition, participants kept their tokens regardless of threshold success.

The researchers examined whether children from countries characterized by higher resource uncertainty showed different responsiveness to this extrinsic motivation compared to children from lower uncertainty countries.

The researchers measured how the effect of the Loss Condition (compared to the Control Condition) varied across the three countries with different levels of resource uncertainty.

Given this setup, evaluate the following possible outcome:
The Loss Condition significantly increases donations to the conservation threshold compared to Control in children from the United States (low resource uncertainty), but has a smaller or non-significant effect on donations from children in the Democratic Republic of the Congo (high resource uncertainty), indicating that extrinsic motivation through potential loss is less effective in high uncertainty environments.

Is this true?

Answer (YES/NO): NO